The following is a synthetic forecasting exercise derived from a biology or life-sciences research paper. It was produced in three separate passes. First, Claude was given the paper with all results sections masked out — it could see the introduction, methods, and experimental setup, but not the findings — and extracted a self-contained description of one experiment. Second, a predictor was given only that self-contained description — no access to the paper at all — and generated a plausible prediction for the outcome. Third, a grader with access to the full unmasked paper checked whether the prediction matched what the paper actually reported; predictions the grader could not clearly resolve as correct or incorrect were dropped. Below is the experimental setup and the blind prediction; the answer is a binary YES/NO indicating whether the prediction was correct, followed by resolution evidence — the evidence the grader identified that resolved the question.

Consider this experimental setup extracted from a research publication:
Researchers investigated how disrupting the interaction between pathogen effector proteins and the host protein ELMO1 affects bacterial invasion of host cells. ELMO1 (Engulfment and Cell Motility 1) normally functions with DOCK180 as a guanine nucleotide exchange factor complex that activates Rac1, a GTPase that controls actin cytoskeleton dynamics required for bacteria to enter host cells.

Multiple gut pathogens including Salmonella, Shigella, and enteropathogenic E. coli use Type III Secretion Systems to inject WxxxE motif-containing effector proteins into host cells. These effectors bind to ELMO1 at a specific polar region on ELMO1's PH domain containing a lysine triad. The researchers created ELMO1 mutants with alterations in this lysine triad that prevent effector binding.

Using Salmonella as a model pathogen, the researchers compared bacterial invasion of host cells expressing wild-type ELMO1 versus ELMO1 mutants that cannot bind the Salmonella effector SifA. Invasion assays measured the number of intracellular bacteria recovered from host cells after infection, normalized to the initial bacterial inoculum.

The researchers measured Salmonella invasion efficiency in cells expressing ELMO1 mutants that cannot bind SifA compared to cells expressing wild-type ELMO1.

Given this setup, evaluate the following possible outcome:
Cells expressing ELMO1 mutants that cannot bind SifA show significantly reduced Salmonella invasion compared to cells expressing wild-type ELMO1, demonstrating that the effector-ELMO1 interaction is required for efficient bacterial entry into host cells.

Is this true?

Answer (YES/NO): YES